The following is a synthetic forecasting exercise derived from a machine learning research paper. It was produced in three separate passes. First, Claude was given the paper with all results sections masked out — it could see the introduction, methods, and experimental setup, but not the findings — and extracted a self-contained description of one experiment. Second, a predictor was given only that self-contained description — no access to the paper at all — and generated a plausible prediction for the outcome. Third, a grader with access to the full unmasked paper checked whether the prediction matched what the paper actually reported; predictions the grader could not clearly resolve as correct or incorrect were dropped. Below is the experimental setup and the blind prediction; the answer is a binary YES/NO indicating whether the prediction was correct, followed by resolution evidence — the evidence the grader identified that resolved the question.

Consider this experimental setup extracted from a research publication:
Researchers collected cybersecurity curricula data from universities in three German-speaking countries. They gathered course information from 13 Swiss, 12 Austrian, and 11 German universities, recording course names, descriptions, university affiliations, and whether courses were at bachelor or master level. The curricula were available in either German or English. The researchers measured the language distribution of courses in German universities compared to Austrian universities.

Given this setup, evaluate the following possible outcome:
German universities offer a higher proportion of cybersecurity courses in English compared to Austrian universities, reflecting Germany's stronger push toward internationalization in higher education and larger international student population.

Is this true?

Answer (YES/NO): NO